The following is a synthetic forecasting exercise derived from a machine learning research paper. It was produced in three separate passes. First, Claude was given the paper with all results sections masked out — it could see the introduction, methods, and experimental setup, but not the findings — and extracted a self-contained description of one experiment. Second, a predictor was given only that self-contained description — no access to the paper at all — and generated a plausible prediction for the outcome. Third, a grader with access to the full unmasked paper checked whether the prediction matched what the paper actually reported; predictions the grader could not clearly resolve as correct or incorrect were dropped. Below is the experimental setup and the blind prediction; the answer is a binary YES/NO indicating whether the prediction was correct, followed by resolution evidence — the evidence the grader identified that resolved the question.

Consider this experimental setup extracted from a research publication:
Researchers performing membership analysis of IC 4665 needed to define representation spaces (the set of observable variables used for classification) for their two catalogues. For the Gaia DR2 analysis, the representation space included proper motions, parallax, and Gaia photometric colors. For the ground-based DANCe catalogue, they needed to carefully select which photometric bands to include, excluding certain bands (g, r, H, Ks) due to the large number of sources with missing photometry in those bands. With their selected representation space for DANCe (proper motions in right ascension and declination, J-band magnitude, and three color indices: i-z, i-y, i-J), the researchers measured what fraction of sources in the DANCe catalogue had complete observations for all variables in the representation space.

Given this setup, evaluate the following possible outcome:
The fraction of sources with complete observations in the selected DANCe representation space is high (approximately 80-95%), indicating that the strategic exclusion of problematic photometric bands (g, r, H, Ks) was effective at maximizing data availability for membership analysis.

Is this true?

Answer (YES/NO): NO